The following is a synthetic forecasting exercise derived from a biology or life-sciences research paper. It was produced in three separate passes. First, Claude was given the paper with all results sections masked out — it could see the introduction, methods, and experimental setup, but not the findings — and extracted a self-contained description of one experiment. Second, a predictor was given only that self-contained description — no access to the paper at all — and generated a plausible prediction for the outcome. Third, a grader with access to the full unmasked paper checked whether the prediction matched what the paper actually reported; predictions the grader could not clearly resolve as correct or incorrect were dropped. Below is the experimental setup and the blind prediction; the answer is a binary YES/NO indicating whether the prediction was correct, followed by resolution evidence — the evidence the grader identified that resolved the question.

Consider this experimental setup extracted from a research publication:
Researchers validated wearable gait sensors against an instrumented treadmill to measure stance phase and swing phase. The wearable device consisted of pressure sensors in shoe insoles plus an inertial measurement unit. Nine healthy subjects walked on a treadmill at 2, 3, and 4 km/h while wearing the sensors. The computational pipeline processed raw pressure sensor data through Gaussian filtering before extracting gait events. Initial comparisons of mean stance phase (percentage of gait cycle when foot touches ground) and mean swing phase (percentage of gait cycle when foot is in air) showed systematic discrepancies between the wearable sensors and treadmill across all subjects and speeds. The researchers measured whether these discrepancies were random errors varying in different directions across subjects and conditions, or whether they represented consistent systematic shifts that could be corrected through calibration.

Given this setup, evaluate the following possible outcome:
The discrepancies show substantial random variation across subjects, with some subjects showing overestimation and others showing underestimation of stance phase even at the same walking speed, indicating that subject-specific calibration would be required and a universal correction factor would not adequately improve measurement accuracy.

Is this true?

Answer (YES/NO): NO